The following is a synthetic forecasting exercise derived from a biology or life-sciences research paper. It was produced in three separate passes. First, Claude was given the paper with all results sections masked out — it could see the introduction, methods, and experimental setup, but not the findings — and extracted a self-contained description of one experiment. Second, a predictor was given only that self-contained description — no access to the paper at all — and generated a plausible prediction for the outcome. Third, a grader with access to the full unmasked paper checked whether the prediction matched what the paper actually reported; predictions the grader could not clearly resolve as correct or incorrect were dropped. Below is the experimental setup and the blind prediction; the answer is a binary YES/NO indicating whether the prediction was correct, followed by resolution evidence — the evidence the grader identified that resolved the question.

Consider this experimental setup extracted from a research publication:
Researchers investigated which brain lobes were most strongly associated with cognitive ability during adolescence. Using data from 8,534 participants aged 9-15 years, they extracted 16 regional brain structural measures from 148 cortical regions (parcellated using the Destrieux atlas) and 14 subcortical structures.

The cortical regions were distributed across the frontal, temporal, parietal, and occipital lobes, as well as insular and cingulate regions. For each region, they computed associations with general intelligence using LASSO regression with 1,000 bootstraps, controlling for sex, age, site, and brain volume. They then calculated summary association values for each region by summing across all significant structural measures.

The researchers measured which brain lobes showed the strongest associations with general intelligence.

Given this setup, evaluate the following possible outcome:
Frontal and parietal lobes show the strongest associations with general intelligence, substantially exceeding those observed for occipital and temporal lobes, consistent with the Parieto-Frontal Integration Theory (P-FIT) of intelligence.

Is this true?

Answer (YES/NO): NO